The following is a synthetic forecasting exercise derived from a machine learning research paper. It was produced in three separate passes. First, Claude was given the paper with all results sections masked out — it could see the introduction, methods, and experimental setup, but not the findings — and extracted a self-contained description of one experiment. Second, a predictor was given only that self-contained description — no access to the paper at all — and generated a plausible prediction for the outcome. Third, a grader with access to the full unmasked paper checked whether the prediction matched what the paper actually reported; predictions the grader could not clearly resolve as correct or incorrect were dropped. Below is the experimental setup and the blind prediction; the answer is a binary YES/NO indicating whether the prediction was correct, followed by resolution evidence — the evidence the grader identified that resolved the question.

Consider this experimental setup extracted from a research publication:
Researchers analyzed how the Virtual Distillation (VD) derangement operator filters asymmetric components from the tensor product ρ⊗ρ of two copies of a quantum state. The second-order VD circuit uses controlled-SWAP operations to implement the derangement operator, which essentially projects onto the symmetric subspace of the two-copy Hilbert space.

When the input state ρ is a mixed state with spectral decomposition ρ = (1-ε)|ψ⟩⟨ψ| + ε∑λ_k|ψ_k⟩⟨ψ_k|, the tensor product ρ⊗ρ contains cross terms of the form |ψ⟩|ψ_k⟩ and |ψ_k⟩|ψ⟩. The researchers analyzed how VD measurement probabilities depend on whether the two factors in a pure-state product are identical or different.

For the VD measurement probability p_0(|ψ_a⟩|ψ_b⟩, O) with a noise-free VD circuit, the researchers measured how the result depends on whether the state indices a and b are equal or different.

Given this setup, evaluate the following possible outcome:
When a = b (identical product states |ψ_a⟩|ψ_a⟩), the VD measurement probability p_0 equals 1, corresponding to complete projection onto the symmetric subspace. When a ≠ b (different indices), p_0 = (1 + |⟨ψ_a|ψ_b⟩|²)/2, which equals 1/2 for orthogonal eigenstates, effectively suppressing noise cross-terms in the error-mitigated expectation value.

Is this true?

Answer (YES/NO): NO